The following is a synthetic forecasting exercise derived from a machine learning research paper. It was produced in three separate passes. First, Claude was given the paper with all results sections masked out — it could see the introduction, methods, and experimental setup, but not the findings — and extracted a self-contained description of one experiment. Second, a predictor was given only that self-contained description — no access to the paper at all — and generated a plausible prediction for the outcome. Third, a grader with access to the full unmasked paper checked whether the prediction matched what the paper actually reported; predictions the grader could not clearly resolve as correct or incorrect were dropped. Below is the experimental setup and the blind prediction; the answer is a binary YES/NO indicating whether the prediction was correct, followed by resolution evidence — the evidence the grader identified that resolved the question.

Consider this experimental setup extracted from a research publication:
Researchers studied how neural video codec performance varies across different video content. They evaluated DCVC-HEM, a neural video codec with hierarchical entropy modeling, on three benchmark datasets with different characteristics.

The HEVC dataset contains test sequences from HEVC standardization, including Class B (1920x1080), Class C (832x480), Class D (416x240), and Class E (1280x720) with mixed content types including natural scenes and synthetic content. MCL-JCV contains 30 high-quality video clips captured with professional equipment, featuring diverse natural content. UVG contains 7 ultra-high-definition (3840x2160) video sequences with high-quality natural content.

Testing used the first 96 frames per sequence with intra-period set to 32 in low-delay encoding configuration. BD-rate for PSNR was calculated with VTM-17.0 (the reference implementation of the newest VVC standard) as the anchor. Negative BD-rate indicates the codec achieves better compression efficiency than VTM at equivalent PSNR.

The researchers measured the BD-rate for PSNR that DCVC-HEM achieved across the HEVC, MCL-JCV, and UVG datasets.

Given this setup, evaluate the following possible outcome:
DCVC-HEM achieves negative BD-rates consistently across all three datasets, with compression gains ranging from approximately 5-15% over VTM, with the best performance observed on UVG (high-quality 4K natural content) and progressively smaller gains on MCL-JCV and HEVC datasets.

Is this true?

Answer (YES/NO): NO